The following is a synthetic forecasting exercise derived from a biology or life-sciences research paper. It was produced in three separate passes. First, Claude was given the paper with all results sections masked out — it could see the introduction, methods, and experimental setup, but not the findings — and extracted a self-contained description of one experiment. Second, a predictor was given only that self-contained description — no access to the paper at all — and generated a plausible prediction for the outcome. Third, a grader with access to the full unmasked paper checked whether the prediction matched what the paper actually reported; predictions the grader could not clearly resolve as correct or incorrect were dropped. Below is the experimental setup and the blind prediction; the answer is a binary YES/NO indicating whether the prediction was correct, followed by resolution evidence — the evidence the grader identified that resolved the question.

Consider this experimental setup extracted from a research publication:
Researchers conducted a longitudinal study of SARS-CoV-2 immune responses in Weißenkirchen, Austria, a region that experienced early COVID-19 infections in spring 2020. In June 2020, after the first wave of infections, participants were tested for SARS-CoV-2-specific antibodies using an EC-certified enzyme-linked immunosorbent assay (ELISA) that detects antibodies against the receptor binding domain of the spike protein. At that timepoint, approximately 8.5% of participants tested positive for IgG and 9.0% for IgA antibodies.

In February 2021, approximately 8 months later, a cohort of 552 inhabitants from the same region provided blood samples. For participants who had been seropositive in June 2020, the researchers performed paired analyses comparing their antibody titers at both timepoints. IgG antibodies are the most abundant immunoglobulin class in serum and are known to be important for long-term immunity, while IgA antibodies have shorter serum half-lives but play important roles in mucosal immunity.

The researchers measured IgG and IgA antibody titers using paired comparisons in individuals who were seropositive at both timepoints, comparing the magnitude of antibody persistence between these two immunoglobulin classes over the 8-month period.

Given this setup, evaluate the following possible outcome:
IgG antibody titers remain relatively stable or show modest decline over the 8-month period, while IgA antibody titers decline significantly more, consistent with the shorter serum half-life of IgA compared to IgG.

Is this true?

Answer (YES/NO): NO